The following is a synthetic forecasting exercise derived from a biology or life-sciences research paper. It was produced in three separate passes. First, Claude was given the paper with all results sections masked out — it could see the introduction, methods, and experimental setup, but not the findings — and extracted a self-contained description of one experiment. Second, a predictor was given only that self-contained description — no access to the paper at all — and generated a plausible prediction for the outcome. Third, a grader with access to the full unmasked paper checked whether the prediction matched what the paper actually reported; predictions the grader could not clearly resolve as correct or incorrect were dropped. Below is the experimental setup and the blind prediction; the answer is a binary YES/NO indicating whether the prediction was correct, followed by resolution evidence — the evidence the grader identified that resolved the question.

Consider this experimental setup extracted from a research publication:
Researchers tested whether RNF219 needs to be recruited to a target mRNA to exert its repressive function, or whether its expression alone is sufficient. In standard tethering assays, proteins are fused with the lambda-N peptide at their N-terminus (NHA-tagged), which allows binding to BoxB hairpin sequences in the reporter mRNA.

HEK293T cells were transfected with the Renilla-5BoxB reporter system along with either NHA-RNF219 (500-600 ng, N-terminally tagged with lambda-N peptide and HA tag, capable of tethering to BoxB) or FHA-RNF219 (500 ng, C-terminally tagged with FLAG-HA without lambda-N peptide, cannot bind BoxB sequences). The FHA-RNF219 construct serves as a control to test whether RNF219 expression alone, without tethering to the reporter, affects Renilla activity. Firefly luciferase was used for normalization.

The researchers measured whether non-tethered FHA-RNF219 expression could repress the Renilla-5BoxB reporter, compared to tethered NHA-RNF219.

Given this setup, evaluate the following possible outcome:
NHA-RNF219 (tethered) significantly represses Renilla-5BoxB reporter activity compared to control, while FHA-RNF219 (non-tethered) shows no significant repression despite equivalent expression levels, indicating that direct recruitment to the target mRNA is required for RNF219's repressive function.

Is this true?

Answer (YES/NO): YES